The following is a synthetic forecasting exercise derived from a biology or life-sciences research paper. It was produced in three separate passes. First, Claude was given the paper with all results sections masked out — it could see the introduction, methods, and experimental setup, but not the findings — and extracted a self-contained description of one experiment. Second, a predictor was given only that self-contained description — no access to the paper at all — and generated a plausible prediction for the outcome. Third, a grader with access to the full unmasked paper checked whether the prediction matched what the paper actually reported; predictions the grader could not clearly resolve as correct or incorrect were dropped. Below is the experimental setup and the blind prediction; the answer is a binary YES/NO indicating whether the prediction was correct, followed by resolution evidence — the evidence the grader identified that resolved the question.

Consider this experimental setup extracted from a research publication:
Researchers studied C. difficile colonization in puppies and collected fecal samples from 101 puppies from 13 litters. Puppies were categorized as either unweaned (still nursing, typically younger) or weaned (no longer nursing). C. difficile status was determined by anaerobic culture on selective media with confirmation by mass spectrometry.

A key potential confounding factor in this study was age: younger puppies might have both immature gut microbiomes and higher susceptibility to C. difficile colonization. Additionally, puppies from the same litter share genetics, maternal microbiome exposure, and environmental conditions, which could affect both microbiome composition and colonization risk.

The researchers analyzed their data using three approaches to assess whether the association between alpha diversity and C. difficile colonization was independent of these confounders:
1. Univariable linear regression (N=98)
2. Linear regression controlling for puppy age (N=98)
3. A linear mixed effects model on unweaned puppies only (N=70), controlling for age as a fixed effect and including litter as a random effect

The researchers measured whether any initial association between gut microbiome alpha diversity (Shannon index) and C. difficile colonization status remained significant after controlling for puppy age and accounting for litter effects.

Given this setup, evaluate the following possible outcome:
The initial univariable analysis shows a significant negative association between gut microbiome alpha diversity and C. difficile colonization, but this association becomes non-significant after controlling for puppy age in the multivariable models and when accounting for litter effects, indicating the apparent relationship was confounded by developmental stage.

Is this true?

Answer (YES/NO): NO